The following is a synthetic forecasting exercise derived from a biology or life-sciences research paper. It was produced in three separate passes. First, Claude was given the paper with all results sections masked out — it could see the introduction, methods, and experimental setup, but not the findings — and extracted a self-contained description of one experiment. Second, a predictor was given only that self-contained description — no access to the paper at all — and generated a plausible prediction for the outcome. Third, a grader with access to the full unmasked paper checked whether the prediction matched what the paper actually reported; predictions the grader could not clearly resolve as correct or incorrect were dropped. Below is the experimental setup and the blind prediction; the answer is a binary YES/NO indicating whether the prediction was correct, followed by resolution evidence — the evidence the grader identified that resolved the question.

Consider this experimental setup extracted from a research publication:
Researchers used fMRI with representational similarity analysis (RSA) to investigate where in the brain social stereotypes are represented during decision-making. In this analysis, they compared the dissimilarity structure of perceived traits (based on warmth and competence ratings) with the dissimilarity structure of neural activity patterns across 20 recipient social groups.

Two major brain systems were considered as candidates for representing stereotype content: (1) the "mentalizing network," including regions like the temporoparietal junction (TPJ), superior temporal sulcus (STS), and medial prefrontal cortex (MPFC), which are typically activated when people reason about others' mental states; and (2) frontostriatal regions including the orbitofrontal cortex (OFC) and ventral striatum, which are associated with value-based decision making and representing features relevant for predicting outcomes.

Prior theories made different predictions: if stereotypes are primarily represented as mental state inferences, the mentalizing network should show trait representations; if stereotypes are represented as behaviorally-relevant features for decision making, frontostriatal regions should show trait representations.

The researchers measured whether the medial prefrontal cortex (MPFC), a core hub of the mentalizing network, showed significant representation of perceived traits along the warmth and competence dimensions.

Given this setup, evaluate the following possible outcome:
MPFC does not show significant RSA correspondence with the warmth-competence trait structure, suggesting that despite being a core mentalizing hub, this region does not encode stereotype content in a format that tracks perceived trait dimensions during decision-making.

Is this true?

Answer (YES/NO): YES